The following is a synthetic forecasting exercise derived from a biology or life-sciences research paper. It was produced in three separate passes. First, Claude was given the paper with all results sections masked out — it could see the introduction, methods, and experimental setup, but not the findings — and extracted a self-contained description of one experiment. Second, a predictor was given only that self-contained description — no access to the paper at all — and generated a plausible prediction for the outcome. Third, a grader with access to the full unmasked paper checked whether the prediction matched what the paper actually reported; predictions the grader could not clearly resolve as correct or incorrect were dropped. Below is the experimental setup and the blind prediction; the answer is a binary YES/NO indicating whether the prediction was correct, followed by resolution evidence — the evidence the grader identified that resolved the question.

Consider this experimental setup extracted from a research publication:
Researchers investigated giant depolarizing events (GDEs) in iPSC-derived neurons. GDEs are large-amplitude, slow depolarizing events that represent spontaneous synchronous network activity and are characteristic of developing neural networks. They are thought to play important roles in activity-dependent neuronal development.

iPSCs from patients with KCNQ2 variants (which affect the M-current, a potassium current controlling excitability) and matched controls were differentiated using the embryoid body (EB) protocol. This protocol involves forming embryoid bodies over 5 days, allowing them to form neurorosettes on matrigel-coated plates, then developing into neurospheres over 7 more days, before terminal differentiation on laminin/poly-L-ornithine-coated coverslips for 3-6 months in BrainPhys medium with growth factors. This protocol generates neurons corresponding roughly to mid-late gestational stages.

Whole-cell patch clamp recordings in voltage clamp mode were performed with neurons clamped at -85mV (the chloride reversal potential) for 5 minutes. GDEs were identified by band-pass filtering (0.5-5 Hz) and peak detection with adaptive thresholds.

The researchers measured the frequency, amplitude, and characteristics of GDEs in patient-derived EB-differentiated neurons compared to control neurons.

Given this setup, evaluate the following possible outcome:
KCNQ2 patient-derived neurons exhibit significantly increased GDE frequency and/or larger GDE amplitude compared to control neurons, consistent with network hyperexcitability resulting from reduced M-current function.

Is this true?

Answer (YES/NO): NO